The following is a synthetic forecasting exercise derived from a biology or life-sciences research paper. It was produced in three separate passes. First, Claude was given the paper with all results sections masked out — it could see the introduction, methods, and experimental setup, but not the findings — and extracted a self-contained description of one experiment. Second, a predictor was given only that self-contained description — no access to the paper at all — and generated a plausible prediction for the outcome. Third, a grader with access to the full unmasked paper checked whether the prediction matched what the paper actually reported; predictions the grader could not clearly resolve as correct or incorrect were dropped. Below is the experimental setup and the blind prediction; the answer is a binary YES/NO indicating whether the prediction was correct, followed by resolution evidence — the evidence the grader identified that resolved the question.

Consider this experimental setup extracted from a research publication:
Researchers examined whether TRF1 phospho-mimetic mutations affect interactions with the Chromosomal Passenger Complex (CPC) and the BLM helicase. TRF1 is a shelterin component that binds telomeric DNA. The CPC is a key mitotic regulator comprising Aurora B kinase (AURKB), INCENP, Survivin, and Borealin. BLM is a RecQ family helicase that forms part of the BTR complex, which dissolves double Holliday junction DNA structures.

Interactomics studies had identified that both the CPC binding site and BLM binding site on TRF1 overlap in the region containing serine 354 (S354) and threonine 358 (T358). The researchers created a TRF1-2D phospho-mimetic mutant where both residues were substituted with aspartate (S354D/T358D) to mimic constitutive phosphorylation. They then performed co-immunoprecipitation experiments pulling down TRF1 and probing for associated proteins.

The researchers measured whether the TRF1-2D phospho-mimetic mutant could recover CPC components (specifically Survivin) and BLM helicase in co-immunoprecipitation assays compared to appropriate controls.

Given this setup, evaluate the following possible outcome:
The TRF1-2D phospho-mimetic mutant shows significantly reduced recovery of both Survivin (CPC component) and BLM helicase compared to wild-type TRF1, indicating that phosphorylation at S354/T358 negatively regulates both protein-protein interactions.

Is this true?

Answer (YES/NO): NO